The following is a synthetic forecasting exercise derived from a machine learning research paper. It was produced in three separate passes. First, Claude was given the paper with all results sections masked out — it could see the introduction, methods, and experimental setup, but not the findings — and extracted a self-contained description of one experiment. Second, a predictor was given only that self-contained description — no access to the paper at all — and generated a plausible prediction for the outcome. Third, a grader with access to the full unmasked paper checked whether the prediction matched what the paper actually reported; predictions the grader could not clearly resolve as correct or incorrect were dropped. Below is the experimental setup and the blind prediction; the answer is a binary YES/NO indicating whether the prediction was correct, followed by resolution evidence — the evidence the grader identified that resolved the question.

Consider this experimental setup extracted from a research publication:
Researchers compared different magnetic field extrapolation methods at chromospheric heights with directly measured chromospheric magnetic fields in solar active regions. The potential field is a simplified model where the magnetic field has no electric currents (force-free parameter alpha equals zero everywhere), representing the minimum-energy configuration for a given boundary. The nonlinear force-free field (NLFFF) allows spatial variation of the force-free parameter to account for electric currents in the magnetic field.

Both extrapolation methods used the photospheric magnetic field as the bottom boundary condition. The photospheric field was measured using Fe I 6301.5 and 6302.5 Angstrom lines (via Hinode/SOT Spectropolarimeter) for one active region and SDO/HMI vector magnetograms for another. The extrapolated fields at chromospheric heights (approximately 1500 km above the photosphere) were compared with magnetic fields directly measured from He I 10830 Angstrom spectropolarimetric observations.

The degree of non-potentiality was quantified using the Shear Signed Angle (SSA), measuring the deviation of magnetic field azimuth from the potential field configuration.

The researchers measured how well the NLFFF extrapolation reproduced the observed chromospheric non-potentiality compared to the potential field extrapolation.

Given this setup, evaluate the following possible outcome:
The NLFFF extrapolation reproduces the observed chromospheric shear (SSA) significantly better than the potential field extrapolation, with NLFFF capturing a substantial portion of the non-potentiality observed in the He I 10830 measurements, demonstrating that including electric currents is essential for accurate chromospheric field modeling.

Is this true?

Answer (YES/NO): NO